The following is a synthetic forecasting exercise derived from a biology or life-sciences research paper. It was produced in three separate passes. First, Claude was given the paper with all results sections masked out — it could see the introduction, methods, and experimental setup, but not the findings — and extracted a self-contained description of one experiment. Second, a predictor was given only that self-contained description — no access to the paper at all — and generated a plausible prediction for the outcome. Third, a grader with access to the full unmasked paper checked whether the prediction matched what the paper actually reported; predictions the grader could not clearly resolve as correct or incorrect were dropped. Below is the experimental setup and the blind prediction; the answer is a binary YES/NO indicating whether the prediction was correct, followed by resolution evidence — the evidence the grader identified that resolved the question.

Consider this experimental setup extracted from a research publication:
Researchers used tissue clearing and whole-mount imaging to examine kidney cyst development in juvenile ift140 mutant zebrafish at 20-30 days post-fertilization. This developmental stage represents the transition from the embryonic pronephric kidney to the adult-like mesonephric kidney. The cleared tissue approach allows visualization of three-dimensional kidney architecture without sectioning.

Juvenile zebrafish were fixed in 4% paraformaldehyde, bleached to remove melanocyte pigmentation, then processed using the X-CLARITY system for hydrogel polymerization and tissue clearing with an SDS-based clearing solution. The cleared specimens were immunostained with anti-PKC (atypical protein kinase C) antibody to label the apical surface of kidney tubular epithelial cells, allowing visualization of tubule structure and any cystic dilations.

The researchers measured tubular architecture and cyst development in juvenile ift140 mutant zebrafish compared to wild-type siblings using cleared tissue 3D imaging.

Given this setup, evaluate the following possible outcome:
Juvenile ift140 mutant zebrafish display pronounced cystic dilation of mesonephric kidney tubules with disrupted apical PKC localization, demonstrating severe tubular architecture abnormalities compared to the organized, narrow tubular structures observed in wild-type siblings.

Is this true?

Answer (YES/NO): NO